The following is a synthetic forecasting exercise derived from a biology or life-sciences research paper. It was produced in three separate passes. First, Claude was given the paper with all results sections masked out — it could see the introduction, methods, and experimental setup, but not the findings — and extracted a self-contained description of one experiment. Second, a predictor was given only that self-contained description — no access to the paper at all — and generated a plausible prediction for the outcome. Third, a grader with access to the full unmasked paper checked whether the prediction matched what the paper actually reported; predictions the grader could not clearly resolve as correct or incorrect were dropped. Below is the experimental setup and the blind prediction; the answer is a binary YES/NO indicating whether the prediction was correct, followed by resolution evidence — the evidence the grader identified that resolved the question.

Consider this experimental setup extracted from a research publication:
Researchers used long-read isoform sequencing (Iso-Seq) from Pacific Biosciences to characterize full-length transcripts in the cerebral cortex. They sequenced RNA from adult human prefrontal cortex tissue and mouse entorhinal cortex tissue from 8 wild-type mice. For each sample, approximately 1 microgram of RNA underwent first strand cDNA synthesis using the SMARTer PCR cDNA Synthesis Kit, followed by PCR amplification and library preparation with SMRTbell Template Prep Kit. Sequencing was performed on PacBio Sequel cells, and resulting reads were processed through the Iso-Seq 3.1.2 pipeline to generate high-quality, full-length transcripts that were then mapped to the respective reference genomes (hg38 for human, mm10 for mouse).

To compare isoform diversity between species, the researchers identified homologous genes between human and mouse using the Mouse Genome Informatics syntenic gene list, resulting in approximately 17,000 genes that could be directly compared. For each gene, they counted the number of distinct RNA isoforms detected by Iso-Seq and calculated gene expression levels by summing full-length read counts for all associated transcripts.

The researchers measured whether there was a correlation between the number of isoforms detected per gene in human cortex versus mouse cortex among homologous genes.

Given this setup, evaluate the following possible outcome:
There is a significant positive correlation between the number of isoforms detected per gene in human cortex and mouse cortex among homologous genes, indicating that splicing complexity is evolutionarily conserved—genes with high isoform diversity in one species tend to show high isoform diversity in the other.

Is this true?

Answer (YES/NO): YES